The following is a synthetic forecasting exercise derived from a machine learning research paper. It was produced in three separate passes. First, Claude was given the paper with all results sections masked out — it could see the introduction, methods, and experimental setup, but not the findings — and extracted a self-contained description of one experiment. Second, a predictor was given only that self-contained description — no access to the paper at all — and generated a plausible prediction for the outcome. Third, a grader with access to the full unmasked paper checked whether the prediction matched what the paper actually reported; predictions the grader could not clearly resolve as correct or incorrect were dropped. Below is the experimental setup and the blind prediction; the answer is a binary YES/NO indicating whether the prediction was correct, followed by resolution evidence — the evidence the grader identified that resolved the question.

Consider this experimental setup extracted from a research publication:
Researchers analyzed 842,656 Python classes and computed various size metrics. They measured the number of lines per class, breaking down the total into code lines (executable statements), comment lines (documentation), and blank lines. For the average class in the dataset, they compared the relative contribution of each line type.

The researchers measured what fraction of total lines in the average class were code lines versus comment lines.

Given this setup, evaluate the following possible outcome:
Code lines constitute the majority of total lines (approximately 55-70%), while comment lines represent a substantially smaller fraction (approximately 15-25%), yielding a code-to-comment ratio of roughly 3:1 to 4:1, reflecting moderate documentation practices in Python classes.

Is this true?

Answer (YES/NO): YES